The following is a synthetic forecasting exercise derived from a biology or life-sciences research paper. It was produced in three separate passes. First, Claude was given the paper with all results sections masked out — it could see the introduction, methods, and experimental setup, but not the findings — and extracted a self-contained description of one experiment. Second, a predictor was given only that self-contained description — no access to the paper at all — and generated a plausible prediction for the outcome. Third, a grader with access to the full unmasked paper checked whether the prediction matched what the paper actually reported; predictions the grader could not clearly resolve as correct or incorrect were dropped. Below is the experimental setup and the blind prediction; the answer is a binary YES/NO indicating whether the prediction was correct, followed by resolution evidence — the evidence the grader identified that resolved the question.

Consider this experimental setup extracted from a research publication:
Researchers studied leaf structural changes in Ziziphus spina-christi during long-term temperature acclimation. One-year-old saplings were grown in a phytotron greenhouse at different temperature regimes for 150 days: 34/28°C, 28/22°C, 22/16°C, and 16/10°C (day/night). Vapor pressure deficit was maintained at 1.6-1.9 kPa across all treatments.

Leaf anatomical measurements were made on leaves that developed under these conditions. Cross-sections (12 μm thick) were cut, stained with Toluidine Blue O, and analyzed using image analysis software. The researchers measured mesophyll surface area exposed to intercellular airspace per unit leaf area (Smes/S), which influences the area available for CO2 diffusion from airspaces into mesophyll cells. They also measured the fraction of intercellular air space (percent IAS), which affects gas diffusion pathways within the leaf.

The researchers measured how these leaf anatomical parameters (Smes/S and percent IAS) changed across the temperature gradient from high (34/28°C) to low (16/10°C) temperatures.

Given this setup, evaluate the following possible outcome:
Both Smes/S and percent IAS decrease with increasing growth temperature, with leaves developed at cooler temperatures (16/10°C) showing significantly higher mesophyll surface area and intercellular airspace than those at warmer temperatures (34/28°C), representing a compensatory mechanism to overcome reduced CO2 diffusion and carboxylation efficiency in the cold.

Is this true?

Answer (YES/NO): NO